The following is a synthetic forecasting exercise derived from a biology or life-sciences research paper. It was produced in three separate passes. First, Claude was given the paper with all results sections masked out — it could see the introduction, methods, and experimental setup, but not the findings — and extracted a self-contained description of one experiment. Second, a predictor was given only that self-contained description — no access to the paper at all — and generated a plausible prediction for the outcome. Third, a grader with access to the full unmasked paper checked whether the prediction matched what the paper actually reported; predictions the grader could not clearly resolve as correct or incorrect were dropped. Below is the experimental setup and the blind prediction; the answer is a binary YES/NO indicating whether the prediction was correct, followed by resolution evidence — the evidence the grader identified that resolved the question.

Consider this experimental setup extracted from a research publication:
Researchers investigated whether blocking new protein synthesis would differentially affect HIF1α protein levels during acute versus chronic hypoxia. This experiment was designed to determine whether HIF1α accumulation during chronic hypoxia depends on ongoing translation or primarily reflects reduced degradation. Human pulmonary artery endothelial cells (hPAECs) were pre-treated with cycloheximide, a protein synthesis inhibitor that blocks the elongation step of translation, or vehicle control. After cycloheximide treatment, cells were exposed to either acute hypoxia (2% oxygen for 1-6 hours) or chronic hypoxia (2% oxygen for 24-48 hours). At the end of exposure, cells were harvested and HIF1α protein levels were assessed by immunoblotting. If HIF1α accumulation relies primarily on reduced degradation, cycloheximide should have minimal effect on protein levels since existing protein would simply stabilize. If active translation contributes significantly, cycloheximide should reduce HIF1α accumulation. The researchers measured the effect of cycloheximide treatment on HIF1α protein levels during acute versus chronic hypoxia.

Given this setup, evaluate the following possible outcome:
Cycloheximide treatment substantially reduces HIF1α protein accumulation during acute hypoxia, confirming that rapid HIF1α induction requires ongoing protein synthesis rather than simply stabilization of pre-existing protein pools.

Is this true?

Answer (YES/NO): NO